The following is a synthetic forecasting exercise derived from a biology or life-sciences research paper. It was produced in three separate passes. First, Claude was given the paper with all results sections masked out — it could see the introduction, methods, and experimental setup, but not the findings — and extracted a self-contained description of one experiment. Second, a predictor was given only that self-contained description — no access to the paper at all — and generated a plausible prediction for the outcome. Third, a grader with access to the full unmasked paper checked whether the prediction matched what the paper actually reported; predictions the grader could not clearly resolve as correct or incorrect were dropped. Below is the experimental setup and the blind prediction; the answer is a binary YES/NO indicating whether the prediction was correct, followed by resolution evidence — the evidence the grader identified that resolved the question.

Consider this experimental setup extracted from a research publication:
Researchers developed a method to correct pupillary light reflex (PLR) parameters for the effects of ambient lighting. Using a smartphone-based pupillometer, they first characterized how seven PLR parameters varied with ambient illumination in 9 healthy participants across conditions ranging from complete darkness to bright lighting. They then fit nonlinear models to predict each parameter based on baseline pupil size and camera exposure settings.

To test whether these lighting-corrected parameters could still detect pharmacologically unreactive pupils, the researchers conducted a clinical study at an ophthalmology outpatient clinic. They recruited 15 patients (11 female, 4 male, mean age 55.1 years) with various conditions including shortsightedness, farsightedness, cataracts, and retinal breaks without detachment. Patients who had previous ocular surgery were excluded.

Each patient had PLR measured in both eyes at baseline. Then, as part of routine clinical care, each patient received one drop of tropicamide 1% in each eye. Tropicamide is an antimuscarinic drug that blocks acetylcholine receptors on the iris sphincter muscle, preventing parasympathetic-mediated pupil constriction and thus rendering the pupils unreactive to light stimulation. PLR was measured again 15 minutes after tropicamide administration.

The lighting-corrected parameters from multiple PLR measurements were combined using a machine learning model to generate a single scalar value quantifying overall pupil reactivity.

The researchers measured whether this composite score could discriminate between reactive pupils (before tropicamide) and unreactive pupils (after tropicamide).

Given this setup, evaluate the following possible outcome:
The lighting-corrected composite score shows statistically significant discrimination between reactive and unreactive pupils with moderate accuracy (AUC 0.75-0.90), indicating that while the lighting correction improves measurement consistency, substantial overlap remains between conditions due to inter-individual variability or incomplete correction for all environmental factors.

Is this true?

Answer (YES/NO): NO